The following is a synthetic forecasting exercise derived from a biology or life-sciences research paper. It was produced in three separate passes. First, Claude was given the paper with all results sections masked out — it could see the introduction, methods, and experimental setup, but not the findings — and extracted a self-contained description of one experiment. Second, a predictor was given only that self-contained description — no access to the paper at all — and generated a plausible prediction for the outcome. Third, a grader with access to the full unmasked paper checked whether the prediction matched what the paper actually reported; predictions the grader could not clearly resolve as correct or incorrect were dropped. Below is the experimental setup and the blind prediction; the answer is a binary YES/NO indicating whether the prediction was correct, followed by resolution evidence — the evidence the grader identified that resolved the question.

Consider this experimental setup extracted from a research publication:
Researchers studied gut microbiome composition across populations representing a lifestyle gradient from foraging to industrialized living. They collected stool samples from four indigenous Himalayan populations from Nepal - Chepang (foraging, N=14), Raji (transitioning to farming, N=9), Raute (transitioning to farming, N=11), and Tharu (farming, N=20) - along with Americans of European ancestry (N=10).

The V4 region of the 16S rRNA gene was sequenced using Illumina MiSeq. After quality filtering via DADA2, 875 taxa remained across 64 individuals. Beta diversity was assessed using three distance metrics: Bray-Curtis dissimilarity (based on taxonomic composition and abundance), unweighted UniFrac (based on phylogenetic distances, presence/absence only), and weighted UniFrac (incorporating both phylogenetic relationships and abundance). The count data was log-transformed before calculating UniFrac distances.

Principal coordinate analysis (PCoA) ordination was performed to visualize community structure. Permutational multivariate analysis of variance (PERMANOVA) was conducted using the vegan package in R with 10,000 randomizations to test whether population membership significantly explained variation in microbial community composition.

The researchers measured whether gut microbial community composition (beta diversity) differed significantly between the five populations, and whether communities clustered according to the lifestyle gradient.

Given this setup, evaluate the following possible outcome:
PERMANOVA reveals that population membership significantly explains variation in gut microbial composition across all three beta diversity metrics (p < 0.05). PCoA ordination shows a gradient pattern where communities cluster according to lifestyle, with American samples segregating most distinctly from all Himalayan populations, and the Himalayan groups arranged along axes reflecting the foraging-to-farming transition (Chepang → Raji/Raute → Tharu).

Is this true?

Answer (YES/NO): YES